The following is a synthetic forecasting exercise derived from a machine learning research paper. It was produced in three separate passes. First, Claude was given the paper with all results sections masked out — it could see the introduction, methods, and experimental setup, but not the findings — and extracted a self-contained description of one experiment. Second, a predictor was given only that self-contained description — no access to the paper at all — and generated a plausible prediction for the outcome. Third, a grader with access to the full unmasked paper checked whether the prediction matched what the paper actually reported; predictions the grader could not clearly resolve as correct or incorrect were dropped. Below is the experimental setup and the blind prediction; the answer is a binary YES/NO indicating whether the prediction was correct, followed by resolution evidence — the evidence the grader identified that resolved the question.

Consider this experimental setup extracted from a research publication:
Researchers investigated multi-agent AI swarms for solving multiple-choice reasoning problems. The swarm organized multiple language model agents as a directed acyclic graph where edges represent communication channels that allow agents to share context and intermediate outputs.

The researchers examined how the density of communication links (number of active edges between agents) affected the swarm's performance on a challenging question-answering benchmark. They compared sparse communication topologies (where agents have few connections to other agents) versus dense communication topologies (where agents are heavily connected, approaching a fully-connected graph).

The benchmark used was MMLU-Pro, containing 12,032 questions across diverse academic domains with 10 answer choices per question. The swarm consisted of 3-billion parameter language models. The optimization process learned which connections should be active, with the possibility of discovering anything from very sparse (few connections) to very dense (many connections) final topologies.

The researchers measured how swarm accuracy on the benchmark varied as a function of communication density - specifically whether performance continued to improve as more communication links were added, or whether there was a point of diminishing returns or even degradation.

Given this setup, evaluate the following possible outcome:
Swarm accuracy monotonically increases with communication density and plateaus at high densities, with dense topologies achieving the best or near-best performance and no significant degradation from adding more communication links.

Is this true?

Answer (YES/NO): NO